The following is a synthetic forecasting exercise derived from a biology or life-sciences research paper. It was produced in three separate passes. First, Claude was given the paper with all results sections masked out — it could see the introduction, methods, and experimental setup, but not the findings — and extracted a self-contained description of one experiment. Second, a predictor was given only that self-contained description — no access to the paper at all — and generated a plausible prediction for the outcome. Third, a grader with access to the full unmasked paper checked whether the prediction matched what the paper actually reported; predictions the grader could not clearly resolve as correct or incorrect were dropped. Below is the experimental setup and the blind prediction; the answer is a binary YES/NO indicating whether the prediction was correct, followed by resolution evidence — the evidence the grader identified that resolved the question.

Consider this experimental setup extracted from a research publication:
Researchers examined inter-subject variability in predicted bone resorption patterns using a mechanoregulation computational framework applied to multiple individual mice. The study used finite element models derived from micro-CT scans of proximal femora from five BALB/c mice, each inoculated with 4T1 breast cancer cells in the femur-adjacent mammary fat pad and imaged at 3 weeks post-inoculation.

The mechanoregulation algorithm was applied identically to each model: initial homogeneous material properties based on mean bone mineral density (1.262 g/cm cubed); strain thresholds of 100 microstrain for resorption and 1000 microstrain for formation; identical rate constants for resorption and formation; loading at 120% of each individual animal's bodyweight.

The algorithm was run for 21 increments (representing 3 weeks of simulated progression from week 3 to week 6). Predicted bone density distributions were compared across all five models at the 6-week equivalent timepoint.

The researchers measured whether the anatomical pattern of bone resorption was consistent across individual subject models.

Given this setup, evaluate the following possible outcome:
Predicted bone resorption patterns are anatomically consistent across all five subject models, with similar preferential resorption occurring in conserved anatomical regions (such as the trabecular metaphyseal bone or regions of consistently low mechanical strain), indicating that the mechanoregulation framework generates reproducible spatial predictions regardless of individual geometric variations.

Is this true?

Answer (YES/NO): YES